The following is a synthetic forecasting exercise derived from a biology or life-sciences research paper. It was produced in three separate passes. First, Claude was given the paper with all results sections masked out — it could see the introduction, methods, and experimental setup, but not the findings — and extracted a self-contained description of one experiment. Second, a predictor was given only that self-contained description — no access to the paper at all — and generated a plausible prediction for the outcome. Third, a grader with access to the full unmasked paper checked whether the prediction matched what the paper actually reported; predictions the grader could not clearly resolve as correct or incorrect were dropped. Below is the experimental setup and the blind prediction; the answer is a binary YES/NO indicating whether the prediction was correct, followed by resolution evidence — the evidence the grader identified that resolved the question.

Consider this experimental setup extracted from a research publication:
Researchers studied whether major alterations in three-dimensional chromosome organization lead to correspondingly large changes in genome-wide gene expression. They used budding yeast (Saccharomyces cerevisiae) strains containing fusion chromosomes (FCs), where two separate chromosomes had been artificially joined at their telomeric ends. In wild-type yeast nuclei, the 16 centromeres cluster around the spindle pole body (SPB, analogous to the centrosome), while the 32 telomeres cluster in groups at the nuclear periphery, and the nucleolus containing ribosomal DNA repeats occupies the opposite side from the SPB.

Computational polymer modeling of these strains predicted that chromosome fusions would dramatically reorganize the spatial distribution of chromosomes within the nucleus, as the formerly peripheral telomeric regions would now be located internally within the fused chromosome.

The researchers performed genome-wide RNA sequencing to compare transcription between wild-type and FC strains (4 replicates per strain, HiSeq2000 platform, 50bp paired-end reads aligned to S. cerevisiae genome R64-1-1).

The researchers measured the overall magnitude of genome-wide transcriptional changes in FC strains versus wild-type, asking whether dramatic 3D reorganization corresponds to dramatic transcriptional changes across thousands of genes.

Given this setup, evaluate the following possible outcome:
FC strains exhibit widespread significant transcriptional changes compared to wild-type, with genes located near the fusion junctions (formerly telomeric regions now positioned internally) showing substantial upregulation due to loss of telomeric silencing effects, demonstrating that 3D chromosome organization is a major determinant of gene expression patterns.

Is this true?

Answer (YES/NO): NO